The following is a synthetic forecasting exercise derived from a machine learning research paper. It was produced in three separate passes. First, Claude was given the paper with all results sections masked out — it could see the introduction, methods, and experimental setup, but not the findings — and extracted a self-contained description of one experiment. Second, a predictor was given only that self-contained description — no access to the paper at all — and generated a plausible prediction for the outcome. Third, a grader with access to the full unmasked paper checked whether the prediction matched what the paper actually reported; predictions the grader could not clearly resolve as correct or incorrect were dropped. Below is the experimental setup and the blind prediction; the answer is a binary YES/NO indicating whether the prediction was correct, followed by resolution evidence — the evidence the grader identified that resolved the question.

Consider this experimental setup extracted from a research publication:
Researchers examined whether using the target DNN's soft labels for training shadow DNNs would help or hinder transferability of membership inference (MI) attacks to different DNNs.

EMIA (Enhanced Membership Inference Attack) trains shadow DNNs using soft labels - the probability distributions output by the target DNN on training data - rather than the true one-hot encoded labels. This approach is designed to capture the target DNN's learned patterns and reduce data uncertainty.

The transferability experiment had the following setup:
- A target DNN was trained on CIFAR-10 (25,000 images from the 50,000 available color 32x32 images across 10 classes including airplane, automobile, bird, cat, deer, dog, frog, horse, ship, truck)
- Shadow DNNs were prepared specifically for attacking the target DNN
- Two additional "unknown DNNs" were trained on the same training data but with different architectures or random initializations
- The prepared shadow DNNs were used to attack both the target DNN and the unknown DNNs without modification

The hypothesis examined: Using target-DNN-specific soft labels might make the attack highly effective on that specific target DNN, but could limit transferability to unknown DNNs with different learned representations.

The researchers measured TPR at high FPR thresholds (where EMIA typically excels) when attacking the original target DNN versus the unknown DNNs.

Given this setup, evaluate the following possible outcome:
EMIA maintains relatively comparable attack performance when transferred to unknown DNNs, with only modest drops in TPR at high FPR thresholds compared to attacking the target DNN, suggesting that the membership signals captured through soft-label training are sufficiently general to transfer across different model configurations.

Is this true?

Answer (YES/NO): NO